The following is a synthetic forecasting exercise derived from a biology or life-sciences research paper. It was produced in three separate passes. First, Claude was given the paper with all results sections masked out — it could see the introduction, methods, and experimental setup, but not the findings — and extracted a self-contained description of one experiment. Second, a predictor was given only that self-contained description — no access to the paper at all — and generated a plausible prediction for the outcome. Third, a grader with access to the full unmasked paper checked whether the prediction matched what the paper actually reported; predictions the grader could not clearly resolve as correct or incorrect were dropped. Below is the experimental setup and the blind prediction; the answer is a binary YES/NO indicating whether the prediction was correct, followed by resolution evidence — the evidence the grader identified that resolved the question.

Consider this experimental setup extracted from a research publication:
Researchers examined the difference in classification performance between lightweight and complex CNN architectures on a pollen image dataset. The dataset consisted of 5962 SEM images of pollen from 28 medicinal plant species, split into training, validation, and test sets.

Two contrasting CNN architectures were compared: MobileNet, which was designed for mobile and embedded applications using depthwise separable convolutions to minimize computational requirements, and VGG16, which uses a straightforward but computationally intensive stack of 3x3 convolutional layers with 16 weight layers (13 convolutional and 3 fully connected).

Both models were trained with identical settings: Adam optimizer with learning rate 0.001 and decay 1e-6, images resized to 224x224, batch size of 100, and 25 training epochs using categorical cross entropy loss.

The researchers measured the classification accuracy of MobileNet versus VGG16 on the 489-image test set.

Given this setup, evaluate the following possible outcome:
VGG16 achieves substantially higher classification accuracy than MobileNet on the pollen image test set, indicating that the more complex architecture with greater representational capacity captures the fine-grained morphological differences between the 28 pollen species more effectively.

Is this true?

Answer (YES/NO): NO